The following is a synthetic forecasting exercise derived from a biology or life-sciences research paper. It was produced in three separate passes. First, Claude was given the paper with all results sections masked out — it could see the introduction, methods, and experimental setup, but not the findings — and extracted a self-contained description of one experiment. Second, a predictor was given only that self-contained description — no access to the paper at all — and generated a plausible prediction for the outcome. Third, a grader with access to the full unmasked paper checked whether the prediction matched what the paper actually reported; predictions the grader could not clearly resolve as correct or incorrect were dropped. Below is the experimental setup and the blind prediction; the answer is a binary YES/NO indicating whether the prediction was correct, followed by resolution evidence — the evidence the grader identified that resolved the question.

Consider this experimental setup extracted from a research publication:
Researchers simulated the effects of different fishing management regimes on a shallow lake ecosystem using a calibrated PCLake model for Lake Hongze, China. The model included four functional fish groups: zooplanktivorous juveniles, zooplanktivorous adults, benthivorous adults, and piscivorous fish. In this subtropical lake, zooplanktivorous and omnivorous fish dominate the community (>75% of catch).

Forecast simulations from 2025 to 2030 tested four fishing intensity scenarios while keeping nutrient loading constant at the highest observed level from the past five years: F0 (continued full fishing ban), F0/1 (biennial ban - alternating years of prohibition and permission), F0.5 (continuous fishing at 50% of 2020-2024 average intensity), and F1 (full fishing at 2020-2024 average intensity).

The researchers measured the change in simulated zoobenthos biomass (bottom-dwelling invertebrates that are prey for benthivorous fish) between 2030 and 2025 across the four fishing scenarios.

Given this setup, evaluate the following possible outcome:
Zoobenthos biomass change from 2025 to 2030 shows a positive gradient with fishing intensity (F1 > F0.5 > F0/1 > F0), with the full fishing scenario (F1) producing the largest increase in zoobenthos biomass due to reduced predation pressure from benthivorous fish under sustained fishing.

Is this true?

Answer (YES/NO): YES